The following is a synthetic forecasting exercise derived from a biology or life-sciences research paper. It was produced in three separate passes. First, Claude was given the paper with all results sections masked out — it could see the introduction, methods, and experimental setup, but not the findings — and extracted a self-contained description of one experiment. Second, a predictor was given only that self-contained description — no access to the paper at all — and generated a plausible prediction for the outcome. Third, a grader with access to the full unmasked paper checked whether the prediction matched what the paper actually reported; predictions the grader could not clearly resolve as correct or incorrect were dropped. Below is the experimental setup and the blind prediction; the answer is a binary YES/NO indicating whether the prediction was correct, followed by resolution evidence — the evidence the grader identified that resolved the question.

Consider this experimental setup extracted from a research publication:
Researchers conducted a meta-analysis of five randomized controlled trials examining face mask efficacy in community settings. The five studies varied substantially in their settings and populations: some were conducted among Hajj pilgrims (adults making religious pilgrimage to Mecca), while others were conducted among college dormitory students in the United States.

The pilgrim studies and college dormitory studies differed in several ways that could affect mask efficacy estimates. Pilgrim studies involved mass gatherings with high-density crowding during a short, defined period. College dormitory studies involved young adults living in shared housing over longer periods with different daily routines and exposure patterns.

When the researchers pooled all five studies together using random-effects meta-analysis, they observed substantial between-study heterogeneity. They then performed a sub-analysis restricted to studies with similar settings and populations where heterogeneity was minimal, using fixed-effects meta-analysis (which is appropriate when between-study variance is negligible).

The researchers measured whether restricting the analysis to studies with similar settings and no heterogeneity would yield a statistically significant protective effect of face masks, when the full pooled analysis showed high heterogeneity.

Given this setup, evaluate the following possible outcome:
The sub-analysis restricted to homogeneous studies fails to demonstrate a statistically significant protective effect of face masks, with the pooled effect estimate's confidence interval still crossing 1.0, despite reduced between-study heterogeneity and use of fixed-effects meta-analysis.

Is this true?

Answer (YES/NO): NO